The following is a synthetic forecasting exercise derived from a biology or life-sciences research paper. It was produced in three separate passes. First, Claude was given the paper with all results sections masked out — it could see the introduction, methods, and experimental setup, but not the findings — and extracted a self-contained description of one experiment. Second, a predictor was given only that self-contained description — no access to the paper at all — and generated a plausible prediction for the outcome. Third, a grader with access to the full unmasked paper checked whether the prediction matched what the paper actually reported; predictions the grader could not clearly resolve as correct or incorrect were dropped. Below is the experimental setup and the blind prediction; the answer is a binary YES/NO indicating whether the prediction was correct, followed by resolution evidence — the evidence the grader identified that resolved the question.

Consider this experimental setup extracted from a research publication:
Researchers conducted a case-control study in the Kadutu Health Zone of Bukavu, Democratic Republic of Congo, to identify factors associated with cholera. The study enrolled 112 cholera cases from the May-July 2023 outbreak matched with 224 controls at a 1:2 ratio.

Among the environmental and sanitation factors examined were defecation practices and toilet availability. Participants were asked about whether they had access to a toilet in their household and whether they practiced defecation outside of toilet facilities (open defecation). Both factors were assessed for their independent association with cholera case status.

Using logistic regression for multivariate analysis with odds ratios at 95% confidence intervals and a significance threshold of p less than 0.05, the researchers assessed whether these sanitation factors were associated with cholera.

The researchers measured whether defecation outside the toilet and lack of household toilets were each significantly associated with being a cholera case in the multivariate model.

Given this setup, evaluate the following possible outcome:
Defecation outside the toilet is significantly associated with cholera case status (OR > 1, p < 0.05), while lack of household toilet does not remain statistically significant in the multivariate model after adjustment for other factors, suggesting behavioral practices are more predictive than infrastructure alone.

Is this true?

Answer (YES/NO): NO